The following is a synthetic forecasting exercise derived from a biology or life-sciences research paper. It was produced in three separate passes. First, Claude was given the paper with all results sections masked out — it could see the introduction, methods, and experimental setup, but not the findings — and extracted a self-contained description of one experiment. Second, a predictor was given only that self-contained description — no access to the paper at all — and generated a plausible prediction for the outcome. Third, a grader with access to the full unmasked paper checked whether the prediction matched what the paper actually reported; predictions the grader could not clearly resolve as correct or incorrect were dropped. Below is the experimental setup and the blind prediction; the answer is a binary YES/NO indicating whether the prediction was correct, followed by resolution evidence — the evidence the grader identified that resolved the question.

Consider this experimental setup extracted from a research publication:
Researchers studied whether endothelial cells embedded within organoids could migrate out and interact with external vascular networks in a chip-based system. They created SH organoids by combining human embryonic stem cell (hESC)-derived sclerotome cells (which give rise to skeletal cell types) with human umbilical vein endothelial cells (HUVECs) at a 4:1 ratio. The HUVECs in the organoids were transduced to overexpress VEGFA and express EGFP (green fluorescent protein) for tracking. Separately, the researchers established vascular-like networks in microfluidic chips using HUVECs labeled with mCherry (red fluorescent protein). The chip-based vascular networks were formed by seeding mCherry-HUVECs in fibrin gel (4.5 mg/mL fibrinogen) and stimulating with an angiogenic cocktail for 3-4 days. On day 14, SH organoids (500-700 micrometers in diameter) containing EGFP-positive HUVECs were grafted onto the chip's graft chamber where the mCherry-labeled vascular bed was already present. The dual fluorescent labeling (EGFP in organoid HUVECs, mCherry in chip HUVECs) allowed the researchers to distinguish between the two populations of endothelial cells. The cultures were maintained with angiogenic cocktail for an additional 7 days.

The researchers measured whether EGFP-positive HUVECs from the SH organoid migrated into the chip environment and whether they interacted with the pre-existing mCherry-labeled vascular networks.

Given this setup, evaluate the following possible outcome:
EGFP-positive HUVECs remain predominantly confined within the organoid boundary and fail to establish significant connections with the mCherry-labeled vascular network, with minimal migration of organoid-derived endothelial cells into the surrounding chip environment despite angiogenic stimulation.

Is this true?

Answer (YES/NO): NO